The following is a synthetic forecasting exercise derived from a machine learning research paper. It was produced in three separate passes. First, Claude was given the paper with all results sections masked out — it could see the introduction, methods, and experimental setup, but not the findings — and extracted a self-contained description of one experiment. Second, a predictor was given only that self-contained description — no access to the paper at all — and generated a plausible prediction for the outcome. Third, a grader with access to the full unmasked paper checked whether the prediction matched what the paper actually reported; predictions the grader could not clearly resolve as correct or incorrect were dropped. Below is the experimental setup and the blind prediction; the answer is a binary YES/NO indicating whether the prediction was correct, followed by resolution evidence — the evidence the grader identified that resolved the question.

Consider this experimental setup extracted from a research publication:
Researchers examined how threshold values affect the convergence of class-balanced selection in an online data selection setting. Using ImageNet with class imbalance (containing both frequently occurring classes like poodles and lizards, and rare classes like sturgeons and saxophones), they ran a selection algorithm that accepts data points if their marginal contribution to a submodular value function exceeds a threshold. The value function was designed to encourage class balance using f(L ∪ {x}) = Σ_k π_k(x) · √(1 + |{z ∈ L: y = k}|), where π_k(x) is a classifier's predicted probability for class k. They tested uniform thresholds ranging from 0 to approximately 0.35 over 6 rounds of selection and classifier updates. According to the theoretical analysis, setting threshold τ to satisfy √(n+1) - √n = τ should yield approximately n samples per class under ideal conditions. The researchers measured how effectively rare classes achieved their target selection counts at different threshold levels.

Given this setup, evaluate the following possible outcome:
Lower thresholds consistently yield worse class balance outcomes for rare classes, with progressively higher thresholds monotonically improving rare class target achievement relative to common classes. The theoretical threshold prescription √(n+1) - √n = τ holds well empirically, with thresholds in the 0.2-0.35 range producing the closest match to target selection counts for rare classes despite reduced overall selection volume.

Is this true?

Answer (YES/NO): NO